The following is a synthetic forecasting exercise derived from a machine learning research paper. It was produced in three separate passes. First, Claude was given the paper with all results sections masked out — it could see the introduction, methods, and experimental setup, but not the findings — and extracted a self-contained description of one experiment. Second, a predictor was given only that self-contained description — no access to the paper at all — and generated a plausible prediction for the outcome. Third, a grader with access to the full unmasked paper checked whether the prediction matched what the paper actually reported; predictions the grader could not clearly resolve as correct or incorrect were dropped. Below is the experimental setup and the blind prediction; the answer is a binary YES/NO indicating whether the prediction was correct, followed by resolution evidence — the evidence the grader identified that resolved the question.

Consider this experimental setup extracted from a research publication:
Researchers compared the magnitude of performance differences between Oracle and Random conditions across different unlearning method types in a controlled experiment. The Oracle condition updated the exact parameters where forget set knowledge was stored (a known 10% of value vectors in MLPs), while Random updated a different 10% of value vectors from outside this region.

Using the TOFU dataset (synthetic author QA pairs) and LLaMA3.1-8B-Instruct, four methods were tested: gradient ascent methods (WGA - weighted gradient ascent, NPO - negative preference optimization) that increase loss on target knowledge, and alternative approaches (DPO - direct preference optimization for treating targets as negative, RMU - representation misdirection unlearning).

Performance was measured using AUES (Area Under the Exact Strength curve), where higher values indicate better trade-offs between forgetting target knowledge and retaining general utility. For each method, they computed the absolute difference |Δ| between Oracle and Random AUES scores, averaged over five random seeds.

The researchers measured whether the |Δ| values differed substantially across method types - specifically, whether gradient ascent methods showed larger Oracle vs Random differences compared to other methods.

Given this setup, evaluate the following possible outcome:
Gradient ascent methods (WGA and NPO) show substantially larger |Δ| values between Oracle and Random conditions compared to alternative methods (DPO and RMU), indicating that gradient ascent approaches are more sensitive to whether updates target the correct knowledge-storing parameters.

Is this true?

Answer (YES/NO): NO